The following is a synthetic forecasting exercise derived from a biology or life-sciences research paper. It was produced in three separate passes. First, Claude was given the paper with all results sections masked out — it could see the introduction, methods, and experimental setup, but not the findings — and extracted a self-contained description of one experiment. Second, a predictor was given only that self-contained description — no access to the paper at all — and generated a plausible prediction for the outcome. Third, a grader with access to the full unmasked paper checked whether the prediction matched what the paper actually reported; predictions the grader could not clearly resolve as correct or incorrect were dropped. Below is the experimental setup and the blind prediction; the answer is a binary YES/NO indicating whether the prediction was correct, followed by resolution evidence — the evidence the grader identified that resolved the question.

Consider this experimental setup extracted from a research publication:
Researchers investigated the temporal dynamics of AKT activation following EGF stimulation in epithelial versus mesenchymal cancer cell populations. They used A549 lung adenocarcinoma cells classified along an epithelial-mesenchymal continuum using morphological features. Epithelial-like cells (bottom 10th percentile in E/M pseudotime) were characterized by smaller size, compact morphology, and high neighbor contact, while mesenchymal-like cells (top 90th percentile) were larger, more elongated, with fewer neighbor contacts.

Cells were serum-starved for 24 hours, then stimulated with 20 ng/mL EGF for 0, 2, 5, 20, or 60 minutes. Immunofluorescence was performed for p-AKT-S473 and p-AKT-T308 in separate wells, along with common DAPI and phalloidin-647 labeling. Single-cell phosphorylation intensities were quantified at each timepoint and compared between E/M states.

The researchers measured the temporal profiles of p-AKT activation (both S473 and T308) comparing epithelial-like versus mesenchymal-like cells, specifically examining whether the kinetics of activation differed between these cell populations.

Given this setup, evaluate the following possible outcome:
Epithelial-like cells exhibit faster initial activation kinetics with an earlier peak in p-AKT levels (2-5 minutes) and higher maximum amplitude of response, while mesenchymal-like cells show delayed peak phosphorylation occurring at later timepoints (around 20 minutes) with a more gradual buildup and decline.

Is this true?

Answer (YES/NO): NO